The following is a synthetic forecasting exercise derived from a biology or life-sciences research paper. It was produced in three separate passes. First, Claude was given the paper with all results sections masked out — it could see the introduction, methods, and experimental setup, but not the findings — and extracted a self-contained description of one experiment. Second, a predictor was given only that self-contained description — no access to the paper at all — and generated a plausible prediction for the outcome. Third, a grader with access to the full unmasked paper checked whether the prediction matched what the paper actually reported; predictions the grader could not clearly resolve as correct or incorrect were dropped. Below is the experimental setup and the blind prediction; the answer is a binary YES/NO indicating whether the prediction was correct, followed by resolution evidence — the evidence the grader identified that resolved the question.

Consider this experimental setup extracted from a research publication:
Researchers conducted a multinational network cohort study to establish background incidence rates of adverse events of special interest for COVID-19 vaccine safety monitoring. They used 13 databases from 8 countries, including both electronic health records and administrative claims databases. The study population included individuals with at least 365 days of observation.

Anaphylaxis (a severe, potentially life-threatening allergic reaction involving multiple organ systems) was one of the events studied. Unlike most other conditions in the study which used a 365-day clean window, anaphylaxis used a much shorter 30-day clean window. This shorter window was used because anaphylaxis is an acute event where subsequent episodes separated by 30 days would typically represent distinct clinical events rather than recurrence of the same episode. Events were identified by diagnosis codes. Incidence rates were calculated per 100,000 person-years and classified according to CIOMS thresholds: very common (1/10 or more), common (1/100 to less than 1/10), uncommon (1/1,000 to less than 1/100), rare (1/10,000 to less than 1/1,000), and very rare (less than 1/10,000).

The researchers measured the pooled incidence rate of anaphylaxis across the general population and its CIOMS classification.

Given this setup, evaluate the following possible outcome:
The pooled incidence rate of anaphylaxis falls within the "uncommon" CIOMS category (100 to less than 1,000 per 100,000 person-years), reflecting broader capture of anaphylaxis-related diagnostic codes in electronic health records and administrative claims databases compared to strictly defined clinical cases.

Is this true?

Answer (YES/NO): NO